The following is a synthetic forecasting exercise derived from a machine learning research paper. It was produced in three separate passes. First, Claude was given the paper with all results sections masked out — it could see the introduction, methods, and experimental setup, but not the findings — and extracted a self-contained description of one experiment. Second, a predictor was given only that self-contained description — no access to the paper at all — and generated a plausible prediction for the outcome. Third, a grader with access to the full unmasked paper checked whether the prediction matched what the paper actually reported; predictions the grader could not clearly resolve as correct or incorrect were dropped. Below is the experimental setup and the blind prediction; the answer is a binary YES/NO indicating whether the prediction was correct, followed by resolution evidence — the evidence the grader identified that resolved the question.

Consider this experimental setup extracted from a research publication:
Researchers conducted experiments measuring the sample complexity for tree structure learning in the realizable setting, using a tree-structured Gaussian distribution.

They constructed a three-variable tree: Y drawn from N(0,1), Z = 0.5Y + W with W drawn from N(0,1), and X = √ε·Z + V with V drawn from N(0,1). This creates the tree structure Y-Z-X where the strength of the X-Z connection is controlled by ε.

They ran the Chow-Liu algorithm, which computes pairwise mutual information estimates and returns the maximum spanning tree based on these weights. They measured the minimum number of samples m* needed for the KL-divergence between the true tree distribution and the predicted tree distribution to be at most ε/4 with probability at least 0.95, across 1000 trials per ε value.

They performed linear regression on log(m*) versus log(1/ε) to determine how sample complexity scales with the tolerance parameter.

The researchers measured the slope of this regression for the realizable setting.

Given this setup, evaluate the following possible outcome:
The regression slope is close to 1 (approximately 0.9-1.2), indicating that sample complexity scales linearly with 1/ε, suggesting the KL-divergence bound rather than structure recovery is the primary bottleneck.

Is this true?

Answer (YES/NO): YES